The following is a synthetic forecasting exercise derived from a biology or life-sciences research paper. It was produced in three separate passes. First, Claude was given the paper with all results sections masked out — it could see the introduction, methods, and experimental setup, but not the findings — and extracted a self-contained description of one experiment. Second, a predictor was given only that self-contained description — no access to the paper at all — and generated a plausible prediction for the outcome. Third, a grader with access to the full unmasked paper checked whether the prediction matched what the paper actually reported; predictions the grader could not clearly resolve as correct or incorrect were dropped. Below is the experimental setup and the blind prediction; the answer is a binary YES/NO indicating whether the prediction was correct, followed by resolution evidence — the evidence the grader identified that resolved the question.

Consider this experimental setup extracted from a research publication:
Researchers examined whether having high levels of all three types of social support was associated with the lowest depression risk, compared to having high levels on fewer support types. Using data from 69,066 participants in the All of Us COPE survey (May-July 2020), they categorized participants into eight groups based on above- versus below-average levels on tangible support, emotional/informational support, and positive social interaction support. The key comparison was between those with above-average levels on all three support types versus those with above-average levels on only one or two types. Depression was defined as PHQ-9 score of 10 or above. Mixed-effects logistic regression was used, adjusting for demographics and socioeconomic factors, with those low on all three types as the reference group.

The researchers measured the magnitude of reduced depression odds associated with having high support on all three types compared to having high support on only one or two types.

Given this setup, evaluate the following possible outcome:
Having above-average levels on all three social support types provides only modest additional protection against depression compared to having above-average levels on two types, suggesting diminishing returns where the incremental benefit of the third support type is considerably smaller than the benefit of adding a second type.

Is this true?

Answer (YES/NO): NO